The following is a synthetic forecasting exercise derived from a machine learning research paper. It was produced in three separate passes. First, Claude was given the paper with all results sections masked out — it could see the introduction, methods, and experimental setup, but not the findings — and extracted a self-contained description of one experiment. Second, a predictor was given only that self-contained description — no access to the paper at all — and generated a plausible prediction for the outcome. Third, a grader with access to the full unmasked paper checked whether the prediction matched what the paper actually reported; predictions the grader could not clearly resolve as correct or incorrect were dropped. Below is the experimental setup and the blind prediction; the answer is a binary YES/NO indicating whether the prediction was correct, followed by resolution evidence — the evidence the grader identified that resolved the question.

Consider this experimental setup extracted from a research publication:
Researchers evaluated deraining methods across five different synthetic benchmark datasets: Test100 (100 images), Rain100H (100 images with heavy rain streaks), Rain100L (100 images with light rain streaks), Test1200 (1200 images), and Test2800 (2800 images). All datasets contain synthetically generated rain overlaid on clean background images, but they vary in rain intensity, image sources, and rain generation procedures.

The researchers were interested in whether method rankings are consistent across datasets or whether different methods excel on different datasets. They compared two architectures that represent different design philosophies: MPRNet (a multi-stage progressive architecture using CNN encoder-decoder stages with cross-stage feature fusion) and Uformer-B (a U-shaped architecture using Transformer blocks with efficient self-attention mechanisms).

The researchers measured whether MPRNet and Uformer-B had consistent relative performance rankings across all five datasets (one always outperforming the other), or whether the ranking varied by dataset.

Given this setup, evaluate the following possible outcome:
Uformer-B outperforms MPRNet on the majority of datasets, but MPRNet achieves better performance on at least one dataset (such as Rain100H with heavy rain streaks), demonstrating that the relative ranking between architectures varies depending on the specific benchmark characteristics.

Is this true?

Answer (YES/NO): NO